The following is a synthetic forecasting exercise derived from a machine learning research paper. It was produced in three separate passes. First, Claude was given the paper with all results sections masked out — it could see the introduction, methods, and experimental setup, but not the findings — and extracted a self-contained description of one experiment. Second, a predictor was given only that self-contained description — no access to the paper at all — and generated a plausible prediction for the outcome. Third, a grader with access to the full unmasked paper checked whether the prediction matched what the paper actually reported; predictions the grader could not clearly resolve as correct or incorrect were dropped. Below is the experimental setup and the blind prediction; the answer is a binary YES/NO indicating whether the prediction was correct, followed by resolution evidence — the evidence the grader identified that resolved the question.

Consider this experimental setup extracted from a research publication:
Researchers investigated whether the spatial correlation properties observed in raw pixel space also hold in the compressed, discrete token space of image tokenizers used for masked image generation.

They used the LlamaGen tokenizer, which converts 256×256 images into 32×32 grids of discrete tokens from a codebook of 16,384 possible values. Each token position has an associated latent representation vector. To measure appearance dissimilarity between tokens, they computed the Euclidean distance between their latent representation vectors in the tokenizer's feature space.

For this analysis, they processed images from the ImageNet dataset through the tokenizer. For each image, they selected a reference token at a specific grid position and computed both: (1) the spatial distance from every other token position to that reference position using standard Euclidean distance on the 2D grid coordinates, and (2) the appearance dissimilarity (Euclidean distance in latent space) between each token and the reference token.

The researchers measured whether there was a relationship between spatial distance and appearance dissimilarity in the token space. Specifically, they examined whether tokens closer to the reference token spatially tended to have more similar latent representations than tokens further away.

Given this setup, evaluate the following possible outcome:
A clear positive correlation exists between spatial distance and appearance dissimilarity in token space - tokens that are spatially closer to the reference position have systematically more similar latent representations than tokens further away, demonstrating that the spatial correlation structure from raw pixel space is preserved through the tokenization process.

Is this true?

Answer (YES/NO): YES